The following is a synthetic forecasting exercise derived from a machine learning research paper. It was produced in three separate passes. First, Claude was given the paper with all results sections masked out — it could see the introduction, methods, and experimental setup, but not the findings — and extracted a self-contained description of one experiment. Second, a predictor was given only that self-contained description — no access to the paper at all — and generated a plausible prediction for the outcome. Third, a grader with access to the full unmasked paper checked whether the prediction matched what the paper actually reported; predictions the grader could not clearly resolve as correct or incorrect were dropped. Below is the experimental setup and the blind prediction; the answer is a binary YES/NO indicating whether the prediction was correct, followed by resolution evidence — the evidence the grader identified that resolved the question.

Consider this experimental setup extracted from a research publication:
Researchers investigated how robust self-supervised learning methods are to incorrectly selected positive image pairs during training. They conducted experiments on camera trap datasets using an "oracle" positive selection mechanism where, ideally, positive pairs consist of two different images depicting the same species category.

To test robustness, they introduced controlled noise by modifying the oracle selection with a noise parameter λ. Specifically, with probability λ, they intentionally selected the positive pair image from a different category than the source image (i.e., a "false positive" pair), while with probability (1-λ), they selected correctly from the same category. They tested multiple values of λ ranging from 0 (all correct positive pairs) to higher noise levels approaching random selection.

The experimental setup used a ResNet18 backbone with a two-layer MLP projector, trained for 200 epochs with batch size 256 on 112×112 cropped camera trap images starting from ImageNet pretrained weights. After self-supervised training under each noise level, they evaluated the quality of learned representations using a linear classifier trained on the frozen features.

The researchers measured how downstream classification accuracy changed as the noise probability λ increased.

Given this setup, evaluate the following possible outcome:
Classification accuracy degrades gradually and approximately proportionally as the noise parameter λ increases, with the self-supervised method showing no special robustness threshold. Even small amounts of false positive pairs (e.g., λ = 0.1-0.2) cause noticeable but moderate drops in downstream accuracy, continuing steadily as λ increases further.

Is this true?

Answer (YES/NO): NO